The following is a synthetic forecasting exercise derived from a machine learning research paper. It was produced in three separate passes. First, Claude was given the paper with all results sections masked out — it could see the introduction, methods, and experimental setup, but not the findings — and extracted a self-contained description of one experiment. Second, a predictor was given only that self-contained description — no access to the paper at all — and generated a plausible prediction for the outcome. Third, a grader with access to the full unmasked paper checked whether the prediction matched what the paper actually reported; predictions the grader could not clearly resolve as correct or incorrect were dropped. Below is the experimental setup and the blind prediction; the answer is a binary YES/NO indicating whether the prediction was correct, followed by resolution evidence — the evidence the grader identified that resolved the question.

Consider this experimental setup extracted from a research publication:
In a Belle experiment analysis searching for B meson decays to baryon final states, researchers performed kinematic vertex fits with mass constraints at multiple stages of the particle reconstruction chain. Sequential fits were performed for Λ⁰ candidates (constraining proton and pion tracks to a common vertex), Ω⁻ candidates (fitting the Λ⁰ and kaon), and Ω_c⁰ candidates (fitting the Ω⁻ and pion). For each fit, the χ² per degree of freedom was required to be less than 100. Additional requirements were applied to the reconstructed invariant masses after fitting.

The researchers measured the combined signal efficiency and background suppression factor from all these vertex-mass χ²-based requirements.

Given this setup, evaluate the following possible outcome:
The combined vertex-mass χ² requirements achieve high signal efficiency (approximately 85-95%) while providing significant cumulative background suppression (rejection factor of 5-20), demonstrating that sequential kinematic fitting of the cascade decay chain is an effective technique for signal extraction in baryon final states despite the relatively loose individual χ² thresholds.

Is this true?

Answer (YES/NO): NO